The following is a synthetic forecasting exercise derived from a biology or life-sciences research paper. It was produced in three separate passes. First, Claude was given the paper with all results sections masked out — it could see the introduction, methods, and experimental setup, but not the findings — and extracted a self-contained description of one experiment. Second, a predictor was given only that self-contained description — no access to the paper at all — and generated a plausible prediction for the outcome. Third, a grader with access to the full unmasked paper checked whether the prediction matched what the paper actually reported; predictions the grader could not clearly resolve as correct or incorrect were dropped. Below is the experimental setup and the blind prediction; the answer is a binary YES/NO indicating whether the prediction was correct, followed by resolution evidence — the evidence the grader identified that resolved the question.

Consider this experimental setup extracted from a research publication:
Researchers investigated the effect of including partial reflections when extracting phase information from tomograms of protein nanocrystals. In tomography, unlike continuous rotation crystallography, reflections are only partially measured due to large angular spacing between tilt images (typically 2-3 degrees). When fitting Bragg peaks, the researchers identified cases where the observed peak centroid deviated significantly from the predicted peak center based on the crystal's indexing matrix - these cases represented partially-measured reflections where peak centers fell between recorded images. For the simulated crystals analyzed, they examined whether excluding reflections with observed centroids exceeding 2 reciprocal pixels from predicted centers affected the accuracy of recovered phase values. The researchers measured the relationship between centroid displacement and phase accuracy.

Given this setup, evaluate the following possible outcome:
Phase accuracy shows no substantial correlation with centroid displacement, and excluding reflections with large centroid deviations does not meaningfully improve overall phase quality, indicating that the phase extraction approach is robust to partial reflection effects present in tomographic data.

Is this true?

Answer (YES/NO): NO